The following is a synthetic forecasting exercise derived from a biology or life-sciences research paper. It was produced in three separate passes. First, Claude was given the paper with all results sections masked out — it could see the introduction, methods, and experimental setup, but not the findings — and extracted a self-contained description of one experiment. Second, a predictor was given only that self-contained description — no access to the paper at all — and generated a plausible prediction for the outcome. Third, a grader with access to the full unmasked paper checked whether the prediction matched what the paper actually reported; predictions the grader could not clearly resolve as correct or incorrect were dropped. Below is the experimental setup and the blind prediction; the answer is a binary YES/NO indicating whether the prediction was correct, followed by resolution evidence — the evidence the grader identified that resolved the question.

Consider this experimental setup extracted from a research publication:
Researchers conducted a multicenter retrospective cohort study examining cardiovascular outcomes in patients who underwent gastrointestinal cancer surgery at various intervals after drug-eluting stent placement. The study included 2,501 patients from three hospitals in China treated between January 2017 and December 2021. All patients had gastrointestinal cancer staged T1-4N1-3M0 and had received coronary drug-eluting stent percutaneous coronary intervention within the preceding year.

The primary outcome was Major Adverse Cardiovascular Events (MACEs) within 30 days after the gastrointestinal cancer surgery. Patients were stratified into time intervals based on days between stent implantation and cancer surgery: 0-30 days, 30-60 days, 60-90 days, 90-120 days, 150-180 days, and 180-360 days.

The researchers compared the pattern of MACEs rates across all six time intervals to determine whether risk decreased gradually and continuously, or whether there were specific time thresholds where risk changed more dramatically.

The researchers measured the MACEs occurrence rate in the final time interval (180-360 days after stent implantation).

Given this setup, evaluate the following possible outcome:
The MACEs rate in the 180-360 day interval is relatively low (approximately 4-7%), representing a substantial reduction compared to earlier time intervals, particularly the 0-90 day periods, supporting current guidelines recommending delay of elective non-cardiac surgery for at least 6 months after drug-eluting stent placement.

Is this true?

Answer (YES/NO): NO